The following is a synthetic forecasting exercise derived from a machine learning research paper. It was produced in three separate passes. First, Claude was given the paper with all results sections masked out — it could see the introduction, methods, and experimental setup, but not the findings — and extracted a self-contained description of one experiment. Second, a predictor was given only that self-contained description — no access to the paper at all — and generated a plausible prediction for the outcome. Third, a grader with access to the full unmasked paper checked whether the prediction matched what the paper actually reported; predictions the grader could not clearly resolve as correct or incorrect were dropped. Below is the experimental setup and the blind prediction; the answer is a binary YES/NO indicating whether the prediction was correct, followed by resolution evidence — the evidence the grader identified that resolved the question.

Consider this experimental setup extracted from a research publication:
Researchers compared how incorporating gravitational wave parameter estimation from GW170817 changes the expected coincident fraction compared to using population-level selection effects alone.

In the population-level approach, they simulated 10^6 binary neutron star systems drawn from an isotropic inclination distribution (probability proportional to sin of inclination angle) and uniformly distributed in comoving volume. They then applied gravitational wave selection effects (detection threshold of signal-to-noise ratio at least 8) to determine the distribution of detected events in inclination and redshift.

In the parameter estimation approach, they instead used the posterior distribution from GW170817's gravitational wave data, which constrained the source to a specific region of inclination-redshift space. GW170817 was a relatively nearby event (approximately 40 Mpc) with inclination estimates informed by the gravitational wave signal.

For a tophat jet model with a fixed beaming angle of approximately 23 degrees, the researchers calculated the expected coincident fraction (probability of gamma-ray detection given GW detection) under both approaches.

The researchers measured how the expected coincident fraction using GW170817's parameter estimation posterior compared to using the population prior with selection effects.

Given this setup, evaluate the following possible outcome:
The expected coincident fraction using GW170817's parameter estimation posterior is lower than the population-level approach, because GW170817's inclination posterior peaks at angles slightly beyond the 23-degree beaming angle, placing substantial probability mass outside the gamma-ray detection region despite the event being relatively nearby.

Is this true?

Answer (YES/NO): NO